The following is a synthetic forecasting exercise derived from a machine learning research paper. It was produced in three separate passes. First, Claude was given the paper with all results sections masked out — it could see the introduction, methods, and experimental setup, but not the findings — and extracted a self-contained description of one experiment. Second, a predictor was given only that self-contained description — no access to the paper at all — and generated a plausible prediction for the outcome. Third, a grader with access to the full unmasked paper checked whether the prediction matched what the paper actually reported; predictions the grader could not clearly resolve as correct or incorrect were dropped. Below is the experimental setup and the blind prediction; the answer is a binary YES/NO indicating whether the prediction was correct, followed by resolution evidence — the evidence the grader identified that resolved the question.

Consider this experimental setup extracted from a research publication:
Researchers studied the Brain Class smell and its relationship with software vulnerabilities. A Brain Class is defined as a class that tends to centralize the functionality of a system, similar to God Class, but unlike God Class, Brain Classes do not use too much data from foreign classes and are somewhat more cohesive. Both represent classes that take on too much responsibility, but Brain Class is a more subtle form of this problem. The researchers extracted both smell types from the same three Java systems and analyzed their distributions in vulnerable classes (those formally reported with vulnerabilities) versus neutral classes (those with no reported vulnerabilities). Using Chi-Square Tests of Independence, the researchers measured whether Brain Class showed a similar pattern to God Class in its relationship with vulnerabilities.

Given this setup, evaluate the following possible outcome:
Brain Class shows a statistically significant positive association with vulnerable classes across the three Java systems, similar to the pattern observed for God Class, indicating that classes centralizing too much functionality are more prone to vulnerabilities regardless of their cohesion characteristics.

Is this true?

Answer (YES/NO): YES